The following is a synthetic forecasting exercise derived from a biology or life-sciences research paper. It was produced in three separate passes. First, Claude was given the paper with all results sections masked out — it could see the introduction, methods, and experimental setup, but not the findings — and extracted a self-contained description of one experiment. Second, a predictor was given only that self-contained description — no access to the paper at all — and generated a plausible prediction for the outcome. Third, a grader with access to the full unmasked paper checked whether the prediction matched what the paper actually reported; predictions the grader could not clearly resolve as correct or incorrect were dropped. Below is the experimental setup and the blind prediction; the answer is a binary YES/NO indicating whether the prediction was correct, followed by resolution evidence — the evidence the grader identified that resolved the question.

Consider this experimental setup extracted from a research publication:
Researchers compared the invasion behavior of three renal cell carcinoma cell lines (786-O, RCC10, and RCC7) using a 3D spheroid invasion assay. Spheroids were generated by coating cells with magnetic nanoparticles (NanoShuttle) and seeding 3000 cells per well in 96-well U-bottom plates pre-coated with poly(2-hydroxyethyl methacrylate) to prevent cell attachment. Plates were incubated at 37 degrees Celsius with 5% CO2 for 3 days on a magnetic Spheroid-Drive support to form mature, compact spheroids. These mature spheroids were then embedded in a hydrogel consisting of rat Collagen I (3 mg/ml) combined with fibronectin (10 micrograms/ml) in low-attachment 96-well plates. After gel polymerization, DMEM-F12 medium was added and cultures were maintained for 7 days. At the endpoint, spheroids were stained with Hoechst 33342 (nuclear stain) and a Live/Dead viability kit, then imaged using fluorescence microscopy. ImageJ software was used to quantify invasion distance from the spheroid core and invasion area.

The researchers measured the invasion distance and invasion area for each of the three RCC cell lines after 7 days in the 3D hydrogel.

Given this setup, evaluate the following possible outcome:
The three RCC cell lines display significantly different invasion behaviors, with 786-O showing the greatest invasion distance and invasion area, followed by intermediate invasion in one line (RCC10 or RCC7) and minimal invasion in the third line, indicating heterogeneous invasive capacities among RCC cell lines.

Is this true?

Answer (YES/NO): NO